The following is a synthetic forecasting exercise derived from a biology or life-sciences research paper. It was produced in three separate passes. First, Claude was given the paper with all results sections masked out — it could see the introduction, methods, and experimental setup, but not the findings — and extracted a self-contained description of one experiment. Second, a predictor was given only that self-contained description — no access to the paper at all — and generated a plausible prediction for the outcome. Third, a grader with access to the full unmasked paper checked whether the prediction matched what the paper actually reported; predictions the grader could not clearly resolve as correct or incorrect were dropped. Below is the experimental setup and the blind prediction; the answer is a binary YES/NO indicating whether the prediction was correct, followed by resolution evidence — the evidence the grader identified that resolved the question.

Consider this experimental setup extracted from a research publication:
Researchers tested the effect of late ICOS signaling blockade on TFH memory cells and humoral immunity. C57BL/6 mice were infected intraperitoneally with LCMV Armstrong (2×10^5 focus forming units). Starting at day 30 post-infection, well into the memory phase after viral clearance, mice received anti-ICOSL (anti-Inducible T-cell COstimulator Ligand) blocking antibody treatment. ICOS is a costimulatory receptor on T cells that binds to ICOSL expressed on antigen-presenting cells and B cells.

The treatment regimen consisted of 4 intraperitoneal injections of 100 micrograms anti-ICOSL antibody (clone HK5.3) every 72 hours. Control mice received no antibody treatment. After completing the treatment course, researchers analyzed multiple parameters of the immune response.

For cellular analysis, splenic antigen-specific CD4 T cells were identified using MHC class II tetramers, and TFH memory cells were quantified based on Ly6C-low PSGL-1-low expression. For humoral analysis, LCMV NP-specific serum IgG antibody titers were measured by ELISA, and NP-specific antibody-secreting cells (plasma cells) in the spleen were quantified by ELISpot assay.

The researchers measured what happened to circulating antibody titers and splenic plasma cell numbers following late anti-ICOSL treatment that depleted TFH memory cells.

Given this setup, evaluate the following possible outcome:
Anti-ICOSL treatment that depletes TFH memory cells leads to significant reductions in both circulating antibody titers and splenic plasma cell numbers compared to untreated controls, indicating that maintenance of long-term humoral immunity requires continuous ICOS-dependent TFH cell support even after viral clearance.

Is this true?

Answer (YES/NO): YES